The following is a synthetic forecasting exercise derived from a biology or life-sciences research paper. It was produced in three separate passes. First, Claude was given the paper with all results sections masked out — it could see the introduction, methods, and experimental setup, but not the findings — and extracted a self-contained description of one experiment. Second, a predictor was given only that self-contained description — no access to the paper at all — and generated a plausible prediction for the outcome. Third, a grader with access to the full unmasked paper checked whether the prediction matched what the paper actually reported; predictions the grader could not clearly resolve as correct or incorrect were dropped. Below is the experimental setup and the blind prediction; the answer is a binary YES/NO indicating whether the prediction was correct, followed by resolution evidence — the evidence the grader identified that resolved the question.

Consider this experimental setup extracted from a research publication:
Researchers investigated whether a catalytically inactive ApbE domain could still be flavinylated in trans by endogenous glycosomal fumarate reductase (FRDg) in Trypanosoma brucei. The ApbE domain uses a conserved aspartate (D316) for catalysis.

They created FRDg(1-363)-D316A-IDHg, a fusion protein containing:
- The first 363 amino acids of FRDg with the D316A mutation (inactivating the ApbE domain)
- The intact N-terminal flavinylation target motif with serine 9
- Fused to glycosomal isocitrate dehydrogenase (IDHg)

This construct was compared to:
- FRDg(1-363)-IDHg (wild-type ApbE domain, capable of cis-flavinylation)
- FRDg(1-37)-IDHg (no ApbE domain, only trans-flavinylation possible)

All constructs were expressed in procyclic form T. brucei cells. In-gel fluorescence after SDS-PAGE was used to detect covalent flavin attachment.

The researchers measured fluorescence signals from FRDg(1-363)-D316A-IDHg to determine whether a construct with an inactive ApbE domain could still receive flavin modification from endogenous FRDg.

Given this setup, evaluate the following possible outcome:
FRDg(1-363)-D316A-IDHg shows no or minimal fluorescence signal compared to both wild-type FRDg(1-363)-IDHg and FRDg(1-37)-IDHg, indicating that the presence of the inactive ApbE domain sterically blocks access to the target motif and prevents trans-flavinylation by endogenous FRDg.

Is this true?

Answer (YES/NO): NO